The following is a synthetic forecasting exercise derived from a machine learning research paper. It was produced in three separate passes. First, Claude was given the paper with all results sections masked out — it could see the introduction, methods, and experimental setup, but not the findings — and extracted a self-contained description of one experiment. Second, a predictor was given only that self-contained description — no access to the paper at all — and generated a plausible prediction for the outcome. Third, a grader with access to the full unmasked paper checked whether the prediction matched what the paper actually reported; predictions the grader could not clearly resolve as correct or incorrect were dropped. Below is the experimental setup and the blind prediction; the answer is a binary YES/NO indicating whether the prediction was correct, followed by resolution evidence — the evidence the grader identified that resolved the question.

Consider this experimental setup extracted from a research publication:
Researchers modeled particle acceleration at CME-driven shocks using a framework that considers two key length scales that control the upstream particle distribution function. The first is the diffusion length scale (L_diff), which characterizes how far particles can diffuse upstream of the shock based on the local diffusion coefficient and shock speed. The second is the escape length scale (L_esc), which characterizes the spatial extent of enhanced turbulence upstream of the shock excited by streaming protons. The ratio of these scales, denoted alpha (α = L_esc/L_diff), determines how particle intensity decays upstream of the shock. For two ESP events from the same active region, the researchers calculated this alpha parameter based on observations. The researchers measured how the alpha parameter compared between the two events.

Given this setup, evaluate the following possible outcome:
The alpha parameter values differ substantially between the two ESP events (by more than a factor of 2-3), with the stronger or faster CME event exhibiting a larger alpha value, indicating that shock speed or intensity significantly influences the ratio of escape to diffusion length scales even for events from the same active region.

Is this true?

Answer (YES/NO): NO